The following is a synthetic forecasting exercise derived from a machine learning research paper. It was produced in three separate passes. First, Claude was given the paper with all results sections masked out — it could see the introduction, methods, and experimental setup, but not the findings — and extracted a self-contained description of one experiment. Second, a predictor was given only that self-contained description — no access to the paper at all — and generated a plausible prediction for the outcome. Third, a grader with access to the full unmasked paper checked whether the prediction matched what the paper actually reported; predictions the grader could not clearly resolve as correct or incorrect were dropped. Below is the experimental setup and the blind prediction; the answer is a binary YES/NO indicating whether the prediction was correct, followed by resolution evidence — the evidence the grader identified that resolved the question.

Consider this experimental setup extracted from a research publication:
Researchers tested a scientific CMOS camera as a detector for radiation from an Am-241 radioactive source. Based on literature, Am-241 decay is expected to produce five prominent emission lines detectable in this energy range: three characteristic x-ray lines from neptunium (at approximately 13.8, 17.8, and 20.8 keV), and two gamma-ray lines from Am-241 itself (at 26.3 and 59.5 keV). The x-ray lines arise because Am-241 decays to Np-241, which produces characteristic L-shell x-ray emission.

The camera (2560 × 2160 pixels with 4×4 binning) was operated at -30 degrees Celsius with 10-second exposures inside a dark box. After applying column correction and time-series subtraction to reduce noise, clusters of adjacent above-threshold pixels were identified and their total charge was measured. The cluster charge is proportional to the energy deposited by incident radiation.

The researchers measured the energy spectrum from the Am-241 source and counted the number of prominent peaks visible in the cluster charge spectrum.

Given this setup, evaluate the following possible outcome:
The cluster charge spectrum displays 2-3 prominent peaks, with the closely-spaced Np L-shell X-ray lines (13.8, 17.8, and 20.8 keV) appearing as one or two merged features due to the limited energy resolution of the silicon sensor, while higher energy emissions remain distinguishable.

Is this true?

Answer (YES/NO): NO